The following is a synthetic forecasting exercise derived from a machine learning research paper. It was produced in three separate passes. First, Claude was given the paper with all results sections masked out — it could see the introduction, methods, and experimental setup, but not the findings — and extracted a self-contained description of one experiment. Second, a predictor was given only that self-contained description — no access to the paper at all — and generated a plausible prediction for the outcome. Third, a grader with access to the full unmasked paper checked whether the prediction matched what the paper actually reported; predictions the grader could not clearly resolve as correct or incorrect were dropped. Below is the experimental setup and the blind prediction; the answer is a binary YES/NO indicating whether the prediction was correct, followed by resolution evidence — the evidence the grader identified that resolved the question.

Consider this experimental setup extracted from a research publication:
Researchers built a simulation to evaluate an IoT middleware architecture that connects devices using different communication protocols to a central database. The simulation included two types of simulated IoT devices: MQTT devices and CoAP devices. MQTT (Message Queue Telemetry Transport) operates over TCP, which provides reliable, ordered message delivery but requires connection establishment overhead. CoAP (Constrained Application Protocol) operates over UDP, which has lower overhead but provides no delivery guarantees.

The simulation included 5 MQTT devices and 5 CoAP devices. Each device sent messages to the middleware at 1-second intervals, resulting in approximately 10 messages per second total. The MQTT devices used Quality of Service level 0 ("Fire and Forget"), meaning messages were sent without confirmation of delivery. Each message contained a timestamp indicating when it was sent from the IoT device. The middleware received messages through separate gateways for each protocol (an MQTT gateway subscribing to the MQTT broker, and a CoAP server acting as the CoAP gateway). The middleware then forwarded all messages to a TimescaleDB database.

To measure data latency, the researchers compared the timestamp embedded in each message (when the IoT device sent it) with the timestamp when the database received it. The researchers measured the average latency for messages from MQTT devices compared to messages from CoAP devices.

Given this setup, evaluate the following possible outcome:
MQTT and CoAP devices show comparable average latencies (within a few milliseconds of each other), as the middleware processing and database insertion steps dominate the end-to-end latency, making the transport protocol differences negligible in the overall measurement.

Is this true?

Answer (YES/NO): NO